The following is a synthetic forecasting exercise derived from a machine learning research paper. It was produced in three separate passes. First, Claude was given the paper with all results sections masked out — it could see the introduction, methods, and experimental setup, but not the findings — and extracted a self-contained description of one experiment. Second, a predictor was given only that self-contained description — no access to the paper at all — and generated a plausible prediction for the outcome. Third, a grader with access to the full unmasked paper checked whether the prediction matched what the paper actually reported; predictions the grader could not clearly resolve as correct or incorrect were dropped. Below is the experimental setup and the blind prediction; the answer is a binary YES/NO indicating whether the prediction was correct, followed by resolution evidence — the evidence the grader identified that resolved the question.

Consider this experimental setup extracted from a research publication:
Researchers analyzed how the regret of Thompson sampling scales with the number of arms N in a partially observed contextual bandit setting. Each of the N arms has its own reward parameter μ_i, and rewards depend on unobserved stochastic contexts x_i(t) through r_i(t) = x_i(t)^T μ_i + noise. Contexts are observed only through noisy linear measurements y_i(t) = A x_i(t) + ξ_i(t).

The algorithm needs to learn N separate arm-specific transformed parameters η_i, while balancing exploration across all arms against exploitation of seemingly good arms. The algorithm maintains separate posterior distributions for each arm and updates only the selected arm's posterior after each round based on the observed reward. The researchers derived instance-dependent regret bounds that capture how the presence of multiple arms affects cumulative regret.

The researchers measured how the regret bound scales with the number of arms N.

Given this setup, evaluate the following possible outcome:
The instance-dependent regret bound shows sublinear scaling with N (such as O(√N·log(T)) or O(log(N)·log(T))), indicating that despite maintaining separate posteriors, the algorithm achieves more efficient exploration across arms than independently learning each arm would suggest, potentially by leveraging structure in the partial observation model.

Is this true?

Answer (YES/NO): NO